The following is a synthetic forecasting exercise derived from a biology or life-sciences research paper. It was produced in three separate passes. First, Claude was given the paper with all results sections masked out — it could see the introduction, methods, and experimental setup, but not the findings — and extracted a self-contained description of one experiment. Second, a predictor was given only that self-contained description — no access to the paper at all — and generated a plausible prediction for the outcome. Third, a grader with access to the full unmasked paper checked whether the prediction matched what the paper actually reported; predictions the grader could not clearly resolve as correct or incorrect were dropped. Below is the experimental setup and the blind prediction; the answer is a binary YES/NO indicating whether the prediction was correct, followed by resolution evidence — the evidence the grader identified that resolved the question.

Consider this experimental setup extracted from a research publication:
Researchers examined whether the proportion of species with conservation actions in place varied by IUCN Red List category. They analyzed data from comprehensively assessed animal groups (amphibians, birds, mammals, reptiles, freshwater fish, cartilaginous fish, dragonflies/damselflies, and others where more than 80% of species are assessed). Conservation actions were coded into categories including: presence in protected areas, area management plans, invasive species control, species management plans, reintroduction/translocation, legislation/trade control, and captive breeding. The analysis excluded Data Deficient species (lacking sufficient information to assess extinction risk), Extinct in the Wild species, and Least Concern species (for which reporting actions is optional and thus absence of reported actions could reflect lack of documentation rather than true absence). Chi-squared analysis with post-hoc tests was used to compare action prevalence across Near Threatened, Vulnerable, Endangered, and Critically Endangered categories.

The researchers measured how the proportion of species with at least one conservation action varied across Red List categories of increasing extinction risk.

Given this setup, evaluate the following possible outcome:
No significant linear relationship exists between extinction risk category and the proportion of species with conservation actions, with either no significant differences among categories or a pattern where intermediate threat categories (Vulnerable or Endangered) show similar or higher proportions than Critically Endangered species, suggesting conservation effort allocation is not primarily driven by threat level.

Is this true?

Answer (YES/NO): NO